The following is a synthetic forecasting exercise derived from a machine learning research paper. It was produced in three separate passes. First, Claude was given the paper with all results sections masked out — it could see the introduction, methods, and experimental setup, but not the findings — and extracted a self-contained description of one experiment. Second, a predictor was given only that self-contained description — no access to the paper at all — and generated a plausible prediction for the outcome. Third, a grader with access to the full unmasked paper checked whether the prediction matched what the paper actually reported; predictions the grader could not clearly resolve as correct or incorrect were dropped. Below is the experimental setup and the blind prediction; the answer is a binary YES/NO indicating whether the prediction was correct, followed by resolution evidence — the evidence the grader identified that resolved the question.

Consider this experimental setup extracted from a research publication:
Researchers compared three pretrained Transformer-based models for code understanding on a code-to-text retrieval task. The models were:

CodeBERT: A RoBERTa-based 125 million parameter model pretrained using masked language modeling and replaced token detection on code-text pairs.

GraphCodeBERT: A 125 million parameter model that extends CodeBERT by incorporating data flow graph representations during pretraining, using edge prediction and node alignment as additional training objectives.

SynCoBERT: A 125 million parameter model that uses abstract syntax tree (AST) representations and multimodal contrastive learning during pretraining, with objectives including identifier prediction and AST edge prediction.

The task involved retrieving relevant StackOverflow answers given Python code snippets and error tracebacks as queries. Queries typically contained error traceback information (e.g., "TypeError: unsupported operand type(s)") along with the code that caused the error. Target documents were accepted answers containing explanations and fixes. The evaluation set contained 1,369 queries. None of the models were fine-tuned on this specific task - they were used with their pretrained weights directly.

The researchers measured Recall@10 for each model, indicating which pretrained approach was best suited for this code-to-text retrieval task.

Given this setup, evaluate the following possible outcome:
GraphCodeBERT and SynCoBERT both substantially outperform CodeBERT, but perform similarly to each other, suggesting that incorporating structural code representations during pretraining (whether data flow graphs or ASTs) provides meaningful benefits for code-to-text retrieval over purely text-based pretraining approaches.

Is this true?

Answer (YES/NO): NO